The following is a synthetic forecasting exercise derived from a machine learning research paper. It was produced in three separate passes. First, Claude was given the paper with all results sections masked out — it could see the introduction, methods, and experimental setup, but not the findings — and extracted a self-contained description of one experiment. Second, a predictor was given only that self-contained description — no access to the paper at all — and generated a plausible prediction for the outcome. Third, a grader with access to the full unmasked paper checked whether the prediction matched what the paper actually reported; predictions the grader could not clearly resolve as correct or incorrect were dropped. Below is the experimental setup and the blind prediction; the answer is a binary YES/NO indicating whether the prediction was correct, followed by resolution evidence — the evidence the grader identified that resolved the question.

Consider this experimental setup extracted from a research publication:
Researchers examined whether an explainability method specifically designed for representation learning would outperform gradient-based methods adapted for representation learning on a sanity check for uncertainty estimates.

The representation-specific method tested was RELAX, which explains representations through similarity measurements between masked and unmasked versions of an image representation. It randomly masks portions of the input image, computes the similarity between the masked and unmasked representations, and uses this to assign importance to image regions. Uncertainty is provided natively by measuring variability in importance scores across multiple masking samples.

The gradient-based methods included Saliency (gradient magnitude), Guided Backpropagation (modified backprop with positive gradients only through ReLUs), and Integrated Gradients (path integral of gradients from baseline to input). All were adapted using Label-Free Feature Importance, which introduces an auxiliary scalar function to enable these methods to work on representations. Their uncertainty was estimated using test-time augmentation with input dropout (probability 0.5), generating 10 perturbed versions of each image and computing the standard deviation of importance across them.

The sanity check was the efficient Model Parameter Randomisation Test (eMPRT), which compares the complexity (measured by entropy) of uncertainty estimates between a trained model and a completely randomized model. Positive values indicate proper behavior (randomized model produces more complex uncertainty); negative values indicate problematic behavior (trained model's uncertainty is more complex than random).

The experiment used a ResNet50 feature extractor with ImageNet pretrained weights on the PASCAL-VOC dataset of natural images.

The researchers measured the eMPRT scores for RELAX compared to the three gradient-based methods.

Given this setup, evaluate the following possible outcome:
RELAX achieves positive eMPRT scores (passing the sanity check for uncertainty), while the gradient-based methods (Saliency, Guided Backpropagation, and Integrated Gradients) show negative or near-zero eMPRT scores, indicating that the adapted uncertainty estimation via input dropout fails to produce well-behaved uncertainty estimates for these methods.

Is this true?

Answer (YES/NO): NO